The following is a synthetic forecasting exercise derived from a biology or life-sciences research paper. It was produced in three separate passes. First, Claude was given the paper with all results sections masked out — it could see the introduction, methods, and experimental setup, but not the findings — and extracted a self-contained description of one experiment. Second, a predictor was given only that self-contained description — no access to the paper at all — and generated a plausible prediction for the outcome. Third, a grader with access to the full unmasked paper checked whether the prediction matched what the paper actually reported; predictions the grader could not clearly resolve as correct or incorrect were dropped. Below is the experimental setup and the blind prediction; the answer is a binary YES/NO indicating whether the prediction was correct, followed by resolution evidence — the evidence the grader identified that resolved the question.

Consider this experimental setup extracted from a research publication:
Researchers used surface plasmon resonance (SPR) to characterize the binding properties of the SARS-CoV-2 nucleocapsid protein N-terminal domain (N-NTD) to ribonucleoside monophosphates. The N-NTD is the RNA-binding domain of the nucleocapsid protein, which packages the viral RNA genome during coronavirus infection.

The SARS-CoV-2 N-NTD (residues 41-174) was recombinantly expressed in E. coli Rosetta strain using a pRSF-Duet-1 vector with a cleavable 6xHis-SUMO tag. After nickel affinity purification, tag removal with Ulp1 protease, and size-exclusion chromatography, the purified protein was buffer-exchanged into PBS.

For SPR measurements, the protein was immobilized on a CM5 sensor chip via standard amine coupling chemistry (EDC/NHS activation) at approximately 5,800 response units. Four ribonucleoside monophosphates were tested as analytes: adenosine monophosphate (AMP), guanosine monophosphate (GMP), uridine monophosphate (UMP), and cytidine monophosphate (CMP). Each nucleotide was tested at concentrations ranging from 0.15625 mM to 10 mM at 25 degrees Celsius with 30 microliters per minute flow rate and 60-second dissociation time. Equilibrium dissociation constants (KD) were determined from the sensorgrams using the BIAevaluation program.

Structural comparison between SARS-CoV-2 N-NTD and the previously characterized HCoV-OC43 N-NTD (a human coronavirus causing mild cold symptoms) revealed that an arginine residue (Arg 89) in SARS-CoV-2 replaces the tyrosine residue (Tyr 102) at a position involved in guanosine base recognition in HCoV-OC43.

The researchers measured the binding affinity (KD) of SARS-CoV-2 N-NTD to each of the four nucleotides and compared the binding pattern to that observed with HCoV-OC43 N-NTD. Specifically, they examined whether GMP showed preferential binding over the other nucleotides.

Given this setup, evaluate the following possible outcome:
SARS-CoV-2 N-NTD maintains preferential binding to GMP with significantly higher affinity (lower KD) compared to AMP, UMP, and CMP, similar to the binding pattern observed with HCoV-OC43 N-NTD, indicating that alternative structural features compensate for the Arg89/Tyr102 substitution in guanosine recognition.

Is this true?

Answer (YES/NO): NO